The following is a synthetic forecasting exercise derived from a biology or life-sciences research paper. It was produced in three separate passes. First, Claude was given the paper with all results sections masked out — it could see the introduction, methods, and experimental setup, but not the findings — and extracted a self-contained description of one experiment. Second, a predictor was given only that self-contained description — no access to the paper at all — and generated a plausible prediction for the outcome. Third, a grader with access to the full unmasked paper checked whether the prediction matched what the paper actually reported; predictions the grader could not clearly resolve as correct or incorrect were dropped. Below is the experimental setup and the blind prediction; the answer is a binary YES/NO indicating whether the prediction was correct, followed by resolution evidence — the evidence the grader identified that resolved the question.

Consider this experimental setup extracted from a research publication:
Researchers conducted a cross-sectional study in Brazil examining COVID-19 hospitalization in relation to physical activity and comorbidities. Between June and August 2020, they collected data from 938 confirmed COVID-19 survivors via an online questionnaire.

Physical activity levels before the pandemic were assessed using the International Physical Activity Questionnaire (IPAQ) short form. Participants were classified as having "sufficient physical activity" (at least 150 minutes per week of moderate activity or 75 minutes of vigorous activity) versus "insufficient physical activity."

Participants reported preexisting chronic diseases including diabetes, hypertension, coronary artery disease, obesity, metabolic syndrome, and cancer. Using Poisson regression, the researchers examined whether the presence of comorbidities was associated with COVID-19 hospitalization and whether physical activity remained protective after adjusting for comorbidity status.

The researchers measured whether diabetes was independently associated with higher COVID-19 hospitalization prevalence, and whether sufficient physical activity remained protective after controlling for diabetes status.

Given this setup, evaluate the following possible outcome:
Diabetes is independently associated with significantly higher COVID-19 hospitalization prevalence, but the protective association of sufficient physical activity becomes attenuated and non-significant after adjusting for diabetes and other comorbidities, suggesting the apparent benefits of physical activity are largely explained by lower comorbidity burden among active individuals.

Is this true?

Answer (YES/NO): NO